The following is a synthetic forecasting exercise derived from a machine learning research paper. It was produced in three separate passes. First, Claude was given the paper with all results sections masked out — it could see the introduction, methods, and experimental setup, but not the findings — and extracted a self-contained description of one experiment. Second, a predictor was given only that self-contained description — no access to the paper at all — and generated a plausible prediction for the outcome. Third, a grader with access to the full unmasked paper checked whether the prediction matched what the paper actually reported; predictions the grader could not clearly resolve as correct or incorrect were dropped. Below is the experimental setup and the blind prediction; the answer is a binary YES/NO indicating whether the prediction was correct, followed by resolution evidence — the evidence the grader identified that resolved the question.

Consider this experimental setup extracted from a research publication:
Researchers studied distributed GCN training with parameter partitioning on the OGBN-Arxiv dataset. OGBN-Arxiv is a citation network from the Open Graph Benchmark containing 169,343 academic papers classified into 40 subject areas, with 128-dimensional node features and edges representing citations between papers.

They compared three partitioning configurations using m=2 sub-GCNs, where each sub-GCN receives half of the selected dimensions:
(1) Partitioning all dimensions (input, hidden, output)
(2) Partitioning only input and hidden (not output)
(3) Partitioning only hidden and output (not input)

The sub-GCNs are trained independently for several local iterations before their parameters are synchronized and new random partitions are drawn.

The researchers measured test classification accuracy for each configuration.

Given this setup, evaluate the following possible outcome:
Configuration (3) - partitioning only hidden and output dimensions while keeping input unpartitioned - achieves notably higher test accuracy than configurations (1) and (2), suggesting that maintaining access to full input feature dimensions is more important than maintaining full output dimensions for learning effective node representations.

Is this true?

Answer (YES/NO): YES